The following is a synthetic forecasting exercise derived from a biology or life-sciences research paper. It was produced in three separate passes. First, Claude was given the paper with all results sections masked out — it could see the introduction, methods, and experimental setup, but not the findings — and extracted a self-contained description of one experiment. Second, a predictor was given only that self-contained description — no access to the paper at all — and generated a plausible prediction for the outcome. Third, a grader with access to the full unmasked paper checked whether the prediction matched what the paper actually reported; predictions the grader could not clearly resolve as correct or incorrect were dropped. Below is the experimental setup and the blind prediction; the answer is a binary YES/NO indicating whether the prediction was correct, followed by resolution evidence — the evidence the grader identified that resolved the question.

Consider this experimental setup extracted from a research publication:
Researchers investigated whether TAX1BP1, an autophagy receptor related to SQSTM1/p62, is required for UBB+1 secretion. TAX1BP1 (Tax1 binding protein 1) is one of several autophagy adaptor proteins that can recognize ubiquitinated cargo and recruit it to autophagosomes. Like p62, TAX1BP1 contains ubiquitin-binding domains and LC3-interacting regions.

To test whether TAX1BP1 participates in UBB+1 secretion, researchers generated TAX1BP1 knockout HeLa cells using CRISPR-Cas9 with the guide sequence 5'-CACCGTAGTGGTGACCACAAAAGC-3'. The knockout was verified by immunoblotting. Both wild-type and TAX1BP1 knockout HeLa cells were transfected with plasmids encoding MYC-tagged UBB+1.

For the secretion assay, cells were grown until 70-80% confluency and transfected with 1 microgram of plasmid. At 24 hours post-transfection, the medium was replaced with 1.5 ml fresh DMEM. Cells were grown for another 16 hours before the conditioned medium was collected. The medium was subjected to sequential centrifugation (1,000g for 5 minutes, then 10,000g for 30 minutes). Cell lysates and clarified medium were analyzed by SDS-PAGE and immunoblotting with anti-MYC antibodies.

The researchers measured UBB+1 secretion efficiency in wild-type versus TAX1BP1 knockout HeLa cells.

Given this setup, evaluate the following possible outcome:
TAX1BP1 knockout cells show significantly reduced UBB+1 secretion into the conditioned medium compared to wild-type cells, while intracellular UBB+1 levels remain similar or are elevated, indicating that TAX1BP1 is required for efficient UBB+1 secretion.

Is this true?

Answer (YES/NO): NO